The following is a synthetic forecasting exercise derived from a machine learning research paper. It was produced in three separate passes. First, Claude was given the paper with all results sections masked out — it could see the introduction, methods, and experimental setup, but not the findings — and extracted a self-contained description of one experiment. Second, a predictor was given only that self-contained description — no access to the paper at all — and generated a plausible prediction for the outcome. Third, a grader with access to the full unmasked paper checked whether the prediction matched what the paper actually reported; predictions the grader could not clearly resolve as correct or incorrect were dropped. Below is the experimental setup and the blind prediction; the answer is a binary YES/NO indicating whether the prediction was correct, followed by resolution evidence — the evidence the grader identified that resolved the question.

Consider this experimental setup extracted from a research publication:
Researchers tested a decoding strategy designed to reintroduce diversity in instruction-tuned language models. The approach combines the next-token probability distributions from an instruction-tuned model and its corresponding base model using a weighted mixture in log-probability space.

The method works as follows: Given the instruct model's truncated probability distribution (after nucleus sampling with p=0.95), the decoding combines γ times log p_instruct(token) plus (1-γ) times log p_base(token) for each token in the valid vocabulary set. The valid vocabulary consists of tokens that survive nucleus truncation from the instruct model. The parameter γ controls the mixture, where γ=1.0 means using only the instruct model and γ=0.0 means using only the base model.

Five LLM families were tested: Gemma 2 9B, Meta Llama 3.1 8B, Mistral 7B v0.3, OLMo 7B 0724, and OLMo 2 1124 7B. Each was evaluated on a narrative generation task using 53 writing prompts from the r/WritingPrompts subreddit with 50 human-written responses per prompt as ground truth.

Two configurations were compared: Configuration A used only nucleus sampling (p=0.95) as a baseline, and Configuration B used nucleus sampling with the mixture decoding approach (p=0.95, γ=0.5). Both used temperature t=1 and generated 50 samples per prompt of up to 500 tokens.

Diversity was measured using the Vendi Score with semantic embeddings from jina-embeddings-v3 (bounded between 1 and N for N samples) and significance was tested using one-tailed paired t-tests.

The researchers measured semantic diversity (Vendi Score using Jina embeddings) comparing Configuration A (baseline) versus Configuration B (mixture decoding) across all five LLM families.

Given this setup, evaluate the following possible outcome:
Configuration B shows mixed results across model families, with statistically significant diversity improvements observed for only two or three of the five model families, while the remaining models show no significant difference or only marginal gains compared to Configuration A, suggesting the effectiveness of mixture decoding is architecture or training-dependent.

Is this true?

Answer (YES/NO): NO